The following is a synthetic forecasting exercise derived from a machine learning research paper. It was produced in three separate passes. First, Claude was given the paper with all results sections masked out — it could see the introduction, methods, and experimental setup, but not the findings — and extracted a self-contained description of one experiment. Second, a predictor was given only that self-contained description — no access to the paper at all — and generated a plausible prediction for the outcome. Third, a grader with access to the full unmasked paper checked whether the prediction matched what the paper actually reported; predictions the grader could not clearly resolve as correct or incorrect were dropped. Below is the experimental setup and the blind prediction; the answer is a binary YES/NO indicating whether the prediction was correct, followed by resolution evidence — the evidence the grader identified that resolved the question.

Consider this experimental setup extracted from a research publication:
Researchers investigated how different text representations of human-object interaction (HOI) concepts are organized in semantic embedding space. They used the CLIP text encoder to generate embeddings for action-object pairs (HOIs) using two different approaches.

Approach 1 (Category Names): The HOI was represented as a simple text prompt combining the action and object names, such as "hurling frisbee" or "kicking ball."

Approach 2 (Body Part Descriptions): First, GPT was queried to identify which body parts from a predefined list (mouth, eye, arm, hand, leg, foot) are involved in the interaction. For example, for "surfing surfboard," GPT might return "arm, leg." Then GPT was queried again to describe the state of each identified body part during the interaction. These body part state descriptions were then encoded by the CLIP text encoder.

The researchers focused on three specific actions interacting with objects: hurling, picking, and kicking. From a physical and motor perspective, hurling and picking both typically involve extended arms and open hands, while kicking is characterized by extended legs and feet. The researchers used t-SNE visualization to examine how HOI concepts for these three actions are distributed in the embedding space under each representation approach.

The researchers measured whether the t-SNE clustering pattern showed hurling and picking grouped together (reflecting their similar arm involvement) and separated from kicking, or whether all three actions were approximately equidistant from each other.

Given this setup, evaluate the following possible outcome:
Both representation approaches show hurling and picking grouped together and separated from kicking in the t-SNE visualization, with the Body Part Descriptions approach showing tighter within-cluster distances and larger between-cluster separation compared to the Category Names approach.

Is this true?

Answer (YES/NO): NO